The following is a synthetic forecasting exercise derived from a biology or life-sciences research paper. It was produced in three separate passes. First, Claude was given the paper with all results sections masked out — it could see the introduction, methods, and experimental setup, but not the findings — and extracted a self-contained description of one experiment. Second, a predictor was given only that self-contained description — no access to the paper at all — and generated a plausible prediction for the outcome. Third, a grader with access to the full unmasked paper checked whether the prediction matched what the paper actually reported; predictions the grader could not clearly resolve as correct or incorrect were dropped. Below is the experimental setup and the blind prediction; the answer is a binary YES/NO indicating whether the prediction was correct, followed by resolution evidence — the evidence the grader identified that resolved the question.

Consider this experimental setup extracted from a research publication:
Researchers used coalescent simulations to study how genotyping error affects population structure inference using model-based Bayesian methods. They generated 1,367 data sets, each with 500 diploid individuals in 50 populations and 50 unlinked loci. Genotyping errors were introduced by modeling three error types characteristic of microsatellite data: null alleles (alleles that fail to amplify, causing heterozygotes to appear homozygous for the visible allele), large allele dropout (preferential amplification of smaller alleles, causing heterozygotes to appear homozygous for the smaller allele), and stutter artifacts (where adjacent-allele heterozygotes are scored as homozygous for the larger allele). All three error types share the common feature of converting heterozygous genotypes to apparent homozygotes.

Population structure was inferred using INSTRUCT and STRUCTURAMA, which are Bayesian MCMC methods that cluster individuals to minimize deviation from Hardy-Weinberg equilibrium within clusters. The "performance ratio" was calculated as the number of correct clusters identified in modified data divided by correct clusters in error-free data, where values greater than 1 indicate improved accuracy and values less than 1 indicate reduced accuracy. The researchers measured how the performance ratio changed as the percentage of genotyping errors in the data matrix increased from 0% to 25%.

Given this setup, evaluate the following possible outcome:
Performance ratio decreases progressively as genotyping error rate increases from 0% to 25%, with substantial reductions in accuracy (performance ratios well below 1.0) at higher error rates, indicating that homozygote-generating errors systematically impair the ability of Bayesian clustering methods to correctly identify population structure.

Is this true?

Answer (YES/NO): NO